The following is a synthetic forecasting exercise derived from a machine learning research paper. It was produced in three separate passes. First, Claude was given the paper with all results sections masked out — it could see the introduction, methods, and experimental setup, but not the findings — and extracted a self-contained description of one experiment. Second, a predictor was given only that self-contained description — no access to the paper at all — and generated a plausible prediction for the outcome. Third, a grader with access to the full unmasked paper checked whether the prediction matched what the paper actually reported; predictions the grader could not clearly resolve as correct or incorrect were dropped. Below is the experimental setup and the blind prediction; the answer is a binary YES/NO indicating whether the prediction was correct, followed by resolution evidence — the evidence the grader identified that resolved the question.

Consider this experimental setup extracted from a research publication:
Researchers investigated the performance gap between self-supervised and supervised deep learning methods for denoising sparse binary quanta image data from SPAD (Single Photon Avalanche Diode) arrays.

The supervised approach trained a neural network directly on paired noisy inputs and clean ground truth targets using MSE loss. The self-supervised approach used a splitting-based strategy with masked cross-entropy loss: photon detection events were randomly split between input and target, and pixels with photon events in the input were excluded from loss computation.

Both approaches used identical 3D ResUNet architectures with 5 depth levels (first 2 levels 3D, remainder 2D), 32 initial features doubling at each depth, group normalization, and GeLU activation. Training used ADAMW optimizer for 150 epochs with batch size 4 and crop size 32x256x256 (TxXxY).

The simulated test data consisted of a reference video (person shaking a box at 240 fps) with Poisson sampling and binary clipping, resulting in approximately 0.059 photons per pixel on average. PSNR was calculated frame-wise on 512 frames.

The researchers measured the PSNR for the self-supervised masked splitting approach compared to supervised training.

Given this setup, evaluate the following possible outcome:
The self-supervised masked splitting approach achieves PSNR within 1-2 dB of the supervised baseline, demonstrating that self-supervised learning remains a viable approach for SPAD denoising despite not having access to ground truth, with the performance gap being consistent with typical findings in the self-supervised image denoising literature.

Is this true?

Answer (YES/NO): NO